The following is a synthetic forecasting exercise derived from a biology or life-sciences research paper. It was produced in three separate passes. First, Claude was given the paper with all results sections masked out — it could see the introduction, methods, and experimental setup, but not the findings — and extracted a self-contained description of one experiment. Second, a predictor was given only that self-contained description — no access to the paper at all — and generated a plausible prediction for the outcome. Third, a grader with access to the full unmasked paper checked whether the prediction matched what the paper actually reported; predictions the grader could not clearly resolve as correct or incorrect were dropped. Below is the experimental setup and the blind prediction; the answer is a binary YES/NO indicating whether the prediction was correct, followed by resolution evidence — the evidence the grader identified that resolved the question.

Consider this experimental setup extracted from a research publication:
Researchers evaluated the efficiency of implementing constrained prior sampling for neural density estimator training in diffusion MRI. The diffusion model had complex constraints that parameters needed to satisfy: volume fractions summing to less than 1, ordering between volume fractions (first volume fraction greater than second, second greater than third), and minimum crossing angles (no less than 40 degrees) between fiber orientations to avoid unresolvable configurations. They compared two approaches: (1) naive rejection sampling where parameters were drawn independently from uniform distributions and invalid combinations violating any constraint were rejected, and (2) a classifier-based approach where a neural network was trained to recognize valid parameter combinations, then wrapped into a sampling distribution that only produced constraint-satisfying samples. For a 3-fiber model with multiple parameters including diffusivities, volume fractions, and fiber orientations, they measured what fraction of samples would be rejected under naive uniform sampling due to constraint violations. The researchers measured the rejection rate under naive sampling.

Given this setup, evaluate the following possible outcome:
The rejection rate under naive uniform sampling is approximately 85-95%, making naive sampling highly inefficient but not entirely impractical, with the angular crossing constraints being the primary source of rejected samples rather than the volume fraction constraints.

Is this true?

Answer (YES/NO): NO